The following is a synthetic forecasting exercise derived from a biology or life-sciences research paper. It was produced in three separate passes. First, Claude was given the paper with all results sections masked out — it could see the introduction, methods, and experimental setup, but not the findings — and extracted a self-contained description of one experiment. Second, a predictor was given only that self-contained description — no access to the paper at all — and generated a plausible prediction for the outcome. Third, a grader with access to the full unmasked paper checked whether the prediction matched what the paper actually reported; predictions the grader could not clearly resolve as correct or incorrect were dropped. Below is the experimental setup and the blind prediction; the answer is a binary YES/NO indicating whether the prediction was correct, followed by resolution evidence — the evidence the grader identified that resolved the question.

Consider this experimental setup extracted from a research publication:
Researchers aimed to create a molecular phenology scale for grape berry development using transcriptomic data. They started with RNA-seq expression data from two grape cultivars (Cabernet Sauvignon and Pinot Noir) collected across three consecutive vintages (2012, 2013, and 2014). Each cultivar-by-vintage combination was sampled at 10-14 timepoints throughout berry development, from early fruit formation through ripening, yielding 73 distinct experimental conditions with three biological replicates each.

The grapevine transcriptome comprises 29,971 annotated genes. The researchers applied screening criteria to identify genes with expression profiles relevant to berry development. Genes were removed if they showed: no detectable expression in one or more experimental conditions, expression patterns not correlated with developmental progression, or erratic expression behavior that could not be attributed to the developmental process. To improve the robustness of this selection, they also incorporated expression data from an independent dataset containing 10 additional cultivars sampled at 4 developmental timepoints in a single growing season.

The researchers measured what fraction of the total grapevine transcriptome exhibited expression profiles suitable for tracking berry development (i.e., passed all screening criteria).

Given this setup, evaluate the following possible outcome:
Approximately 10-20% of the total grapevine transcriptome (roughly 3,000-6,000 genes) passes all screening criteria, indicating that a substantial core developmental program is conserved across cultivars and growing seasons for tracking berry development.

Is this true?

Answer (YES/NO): NO